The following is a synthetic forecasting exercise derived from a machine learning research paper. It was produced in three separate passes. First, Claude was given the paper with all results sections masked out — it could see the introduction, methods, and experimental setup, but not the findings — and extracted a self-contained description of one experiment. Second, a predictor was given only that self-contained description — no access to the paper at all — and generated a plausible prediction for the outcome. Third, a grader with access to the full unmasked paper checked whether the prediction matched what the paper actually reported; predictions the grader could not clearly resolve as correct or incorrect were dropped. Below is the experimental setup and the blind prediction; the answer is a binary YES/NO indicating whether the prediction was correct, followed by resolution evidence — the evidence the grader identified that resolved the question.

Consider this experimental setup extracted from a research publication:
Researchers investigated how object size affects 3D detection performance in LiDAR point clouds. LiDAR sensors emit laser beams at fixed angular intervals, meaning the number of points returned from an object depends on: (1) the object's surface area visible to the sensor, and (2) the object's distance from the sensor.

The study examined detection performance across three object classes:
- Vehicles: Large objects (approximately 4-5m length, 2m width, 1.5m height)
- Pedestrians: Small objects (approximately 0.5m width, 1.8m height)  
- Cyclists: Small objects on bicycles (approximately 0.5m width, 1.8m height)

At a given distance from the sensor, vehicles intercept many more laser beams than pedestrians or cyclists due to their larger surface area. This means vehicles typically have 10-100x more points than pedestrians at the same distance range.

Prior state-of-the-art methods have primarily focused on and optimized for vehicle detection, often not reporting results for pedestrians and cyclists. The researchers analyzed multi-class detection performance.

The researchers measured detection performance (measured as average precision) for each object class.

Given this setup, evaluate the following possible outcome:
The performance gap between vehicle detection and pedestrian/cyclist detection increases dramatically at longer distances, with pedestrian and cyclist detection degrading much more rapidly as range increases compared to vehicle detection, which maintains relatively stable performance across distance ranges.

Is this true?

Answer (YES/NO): NO